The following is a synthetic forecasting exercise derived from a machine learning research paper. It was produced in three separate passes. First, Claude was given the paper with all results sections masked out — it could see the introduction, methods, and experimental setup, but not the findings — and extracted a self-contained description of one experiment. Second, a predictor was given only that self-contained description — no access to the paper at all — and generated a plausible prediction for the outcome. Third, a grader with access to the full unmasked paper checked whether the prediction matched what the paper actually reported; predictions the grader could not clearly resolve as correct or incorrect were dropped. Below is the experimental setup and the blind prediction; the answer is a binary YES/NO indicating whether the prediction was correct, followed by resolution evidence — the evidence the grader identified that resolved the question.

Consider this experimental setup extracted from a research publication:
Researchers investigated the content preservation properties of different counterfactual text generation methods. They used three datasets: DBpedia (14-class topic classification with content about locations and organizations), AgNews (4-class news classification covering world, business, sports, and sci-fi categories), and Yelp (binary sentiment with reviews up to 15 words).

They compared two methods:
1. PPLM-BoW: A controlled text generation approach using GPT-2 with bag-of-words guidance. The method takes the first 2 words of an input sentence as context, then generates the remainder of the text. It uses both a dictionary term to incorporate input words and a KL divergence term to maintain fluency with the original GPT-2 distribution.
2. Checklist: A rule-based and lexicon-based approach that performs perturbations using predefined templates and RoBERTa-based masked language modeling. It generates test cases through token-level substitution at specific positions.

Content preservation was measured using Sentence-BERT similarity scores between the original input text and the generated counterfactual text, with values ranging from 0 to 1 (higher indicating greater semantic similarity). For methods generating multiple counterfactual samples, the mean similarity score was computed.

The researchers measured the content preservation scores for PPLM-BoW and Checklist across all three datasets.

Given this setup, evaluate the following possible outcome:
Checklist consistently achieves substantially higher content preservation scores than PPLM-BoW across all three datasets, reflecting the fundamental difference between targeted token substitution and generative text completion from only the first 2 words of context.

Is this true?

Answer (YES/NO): YES